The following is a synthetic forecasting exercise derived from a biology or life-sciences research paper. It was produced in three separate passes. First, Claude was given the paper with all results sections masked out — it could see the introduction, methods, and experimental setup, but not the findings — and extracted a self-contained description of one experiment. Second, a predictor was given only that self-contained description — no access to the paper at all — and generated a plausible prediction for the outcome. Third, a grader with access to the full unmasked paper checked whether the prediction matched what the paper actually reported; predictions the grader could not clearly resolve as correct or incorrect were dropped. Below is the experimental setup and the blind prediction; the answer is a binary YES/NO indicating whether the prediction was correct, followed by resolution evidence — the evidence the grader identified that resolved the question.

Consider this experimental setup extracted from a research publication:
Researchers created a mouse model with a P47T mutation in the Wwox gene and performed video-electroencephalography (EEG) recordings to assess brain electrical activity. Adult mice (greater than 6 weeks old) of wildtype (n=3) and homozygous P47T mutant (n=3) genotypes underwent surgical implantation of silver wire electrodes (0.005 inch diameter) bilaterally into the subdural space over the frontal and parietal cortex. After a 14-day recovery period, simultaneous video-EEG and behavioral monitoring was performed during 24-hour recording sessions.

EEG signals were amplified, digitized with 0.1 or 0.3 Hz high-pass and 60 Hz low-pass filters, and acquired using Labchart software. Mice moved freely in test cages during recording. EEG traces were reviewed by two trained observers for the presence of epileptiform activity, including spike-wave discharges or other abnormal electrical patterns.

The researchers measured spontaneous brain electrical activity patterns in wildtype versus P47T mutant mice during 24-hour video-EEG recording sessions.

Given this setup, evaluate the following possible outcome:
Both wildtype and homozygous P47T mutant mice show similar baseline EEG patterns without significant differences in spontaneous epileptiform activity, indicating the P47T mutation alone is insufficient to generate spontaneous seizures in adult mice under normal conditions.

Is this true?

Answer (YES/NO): NO